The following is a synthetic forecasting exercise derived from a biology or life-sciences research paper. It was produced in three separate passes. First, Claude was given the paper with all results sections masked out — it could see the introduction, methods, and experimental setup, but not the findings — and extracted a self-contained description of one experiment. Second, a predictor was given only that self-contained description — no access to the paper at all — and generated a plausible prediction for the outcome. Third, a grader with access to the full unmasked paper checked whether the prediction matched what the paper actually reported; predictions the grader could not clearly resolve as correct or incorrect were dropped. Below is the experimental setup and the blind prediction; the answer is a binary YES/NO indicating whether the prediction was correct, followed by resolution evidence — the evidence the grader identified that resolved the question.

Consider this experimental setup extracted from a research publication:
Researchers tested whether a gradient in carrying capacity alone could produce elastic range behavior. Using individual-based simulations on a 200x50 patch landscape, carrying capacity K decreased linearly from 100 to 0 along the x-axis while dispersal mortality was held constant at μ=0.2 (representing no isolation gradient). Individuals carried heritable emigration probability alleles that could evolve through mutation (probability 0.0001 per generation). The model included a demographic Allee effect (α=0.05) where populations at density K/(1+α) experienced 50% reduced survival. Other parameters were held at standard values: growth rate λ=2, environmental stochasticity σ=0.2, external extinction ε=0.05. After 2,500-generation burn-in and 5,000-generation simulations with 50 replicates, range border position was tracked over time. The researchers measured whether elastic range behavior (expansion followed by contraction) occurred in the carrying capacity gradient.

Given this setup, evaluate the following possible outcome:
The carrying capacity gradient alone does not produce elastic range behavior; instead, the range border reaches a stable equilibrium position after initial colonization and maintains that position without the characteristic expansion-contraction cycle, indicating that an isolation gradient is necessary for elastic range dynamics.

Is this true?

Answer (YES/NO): YES